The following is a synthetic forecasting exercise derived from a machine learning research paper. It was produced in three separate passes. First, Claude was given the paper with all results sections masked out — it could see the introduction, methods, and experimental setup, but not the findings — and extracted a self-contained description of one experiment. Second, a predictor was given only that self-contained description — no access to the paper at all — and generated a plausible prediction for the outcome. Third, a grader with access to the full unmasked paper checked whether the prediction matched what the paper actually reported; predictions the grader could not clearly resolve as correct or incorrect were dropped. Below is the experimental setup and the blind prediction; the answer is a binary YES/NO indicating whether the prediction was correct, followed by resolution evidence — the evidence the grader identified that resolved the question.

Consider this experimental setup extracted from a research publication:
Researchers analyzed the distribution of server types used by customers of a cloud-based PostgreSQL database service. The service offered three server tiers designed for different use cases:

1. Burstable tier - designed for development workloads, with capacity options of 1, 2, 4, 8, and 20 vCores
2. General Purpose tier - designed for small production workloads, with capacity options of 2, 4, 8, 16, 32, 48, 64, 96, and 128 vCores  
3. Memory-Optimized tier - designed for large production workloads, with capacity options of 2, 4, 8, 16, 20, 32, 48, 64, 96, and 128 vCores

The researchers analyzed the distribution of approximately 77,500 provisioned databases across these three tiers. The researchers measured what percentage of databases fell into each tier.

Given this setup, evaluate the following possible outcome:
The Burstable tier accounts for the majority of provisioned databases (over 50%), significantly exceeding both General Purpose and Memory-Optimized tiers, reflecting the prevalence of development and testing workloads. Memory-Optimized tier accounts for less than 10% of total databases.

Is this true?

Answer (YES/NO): NO